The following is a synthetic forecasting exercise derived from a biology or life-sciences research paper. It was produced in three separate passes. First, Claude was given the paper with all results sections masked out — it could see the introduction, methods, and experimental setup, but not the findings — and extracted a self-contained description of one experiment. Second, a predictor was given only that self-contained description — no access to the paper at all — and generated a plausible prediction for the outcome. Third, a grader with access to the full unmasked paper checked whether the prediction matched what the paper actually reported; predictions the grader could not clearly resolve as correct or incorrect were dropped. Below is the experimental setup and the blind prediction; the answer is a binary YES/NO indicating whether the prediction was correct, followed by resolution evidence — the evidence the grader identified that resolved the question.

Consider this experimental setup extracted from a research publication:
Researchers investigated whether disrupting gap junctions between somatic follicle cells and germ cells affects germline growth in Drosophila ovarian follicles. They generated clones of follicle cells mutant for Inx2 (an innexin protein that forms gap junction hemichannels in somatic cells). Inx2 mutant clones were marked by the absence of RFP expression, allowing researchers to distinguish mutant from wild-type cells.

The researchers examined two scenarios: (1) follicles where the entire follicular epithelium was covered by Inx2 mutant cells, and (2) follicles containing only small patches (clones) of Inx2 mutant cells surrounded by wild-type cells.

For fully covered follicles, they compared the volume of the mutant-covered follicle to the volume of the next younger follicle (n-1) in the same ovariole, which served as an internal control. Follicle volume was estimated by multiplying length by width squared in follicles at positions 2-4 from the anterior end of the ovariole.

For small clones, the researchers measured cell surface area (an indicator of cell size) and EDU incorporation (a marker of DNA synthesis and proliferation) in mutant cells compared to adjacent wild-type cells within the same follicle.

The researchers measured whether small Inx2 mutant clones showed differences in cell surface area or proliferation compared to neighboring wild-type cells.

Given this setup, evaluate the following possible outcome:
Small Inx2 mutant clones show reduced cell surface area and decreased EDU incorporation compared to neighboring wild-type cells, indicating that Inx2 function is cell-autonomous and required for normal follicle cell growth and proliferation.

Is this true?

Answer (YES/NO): NO